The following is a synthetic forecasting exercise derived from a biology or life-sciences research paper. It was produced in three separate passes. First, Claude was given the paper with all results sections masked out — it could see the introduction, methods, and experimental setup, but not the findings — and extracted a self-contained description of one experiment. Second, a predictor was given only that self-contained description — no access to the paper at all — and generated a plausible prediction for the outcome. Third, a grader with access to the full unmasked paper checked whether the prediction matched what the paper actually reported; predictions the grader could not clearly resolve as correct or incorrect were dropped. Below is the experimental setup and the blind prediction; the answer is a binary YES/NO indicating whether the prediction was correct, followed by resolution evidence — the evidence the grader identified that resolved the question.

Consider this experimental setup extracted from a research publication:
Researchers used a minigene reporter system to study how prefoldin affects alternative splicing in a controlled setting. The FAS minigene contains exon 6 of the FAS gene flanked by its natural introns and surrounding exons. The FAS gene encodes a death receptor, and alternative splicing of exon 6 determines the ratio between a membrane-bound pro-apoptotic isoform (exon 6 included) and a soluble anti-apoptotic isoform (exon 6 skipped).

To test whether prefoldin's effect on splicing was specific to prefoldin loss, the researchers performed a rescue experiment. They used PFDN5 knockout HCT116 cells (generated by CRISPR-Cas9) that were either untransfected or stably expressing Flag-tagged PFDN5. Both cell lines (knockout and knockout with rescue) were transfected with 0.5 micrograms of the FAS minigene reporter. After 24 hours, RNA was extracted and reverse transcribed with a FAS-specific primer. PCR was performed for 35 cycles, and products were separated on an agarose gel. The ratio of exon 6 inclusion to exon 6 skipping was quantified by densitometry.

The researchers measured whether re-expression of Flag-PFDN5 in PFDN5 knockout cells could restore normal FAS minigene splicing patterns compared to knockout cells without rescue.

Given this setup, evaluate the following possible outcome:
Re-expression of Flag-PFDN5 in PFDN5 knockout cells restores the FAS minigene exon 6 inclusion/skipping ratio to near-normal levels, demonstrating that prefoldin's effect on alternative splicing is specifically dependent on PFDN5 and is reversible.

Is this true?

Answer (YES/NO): YES